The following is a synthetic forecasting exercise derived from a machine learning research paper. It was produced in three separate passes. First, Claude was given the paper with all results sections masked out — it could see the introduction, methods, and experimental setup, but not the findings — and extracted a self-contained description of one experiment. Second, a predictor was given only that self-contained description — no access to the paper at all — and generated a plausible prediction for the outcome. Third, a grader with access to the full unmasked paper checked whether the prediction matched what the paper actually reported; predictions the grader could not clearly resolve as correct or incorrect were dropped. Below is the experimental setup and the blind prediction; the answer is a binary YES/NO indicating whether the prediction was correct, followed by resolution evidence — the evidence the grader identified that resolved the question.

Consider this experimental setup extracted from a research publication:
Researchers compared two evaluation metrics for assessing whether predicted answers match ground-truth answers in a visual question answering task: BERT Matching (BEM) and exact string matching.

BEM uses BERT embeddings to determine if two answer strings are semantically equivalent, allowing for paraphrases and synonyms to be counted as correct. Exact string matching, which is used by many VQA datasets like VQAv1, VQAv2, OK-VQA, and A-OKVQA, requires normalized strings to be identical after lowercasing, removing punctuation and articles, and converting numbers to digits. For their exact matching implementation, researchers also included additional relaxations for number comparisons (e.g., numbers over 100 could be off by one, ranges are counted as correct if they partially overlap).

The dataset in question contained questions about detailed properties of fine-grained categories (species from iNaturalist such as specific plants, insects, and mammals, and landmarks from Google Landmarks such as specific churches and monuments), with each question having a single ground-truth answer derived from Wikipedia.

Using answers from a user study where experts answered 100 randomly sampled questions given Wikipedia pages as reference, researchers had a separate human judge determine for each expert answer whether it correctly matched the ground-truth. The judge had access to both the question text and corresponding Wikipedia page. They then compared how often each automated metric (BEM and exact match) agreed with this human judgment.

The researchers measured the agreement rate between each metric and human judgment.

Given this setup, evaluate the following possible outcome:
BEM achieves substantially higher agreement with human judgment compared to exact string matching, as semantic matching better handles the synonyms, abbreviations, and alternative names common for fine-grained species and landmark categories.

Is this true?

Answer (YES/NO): YES